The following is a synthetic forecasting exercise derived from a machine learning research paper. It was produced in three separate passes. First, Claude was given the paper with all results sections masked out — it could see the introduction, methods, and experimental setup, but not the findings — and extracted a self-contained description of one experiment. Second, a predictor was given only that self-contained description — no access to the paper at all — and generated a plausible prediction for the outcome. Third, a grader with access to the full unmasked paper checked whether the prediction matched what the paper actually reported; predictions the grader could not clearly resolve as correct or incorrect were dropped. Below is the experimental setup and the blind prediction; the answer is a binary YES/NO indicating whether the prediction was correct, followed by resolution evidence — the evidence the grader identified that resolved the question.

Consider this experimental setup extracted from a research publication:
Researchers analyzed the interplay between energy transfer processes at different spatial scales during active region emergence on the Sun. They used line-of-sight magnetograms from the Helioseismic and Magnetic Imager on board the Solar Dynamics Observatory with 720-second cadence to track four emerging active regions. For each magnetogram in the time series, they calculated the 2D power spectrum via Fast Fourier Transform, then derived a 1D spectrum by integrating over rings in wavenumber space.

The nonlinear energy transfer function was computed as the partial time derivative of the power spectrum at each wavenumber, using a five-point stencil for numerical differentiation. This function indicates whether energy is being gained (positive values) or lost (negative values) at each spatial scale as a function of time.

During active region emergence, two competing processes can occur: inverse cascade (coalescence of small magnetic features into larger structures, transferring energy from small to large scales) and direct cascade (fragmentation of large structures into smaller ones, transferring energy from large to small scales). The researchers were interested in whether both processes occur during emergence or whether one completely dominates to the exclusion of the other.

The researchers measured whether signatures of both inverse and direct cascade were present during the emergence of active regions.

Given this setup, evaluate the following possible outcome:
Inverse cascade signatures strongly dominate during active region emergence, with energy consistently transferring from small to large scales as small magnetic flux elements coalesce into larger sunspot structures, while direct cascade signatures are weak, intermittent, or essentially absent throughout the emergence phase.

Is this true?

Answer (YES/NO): NO